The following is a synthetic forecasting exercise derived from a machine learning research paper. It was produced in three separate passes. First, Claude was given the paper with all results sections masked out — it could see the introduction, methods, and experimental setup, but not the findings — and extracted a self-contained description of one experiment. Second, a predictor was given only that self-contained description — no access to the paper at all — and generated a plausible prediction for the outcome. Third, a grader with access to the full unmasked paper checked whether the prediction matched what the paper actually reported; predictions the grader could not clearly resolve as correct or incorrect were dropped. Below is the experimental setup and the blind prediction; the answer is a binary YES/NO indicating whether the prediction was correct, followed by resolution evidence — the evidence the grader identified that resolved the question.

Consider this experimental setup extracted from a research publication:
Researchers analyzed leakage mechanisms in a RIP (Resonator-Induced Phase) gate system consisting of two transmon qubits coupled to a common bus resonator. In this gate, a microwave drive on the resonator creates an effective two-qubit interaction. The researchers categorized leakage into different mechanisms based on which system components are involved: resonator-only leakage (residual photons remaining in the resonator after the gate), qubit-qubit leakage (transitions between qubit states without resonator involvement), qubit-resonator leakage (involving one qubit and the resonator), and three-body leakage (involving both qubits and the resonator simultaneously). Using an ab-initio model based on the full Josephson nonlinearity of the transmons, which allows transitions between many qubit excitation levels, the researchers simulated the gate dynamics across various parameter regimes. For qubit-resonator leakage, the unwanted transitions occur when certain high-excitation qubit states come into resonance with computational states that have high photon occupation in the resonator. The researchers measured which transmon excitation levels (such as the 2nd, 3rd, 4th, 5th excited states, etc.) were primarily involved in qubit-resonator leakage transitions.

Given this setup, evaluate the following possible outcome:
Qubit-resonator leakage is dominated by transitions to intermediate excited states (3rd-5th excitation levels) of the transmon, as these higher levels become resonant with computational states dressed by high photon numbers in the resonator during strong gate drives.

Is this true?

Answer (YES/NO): NO